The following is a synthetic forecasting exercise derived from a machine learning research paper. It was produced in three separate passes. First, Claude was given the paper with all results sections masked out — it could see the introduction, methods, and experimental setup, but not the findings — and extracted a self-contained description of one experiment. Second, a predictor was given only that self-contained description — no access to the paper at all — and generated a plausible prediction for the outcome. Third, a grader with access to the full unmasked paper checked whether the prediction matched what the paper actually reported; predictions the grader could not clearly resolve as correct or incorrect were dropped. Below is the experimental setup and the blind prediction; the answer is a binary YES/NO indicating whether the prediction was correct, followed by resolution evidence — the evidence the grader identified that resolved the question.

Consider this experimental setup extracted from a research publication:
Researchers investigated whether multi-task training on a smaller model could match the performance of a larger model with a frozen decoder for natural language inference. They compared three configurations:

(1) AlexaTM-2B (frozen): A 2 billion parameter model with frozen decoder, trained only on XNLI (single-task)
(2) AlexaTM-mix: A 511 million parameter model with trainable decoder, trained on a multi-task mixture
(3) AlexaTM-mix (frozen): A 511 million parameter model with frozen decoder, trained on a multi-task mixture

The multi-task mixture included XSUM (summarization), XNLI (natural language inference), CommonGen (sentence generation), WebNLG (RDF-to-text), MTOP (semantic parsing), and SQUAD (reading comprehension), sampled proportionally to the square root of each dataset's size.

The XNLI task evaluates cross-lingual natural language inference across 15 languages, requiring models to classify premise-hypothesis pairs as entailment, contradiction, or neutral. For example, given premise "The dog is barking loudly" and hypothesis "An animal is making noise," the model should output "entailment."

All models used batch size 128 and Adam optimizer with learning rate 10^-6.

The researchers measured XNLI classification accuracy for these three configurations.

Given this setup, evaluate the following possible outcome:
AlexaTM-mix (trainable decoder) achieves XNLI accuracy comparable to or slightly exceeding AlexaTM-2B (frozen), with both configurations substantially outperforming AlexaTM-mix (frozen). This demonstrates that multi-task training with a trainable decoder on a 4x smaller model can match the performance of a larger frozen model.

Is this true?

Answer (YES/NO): NO